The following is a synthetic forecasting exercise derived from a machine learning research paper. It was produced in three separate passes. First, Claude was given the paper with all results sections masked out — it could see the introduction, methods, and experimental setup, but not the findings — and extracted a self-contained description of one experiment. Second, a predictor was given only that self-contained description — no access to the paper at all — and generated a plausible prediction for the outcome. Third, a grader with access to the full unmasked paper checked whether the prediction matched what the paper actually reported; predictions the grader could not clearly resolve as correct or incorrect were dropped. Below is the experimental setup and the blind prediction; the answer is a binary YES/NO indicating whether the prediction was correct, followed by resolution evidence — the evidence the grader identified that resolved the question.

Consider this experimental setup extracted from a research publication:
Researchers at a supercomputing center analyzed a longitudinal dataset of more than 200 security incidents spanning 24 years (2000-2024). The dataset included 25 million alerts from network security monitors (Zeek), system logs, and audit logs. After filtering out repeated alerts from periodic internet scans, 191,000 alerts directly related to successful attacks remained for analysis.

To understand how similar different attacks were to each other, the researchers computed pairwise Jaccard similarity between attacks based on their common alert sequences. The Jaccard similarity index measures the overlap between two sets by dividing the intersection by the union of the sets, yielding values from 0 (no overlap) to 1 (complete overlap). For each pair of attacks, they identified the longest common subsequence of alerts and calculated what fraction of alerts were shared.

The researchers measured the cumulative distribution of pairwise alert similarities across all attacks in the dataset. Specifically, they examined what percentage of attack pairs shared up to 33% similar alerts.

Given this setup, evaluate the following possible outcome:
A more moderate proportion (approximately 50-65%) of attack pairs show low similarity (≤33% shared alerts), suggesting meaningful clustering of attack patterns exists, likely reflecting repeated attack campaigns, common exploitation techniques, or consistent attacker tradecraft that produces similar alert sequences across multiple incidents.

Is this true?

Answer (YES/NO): NO